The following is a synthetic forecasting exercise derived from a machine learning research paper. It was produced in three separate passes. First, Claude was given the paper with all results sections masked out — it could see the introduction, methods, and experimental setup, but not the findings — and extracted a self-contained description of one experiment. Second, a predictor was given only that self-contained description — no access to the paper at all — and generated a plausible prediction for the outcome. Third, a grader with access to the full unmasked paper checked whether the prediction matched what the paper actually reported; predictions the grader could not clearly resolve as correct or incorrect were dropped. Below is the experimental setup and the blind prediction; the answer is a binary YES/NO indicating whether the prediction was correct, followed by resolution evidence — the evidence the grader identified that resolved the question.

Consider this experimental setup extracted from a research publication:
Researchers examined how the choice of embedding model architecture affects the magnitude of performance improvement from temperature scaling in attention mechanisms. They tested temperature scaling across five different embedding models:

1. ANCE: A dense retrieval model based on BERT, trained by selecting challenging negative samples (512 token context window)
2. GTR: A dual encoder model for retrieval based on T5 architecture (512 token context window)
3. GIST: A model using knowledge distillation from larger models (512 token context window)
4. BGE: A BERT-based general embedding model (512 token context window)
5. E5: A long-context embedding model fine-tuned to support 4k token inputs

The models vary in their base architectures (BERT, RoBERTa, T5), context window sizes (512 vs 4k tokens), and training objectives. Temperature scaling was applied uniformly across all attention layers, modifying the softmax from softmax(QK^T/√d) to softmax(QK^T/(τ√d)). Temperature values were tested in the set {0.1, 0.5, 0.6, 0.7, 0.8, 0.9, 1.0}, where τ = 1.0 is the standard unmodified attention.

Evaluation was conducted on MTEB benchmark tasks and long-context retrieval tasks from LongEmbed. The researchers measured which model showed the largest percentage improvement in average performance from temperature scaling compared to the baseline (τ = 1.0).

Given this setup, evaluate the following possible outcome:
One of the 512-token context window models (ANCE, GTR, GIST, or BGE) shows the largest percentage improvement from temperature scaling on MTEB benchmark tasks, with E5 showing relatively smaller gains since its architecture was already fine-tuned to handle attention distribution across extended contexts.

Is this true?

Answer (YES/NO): NO